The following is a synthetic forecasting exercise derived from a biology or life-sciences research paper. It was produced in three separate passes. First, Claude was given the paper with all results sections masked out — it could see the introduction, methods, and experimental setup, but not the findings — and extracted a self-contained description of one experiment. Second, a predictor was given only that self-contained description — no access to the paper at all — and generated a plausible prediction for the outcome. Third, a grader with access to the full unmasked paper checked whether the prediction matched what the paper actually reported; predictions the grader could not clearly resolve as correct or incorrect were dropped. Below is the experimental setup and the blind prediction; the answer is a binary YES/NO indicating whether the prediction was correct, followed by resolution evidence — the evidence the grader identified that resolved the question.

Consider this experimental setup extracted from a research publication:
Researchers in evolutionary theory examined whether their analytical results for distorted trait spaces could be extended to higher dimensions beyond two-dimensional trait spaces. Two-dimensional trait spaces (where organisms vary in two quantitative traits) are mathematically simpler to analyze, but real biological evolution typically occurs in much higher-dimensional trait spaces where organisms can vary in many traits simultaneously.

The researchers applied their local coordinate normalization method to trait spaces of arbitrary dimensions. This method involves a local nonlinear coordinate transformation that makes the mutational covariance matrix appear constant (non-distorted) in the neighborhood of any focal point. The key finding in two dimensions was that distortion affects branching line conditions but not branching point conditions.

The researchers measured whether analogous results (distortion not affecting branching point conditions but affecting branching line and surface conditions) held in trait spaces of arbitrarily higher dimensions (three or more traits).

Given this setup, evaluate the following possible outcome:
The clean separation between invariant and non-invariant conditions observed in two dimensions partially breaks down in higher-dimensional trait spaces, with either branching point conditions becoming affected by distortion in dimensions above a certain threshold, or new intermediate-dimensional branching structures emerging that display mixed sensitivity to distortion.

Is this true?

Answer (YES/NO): NO